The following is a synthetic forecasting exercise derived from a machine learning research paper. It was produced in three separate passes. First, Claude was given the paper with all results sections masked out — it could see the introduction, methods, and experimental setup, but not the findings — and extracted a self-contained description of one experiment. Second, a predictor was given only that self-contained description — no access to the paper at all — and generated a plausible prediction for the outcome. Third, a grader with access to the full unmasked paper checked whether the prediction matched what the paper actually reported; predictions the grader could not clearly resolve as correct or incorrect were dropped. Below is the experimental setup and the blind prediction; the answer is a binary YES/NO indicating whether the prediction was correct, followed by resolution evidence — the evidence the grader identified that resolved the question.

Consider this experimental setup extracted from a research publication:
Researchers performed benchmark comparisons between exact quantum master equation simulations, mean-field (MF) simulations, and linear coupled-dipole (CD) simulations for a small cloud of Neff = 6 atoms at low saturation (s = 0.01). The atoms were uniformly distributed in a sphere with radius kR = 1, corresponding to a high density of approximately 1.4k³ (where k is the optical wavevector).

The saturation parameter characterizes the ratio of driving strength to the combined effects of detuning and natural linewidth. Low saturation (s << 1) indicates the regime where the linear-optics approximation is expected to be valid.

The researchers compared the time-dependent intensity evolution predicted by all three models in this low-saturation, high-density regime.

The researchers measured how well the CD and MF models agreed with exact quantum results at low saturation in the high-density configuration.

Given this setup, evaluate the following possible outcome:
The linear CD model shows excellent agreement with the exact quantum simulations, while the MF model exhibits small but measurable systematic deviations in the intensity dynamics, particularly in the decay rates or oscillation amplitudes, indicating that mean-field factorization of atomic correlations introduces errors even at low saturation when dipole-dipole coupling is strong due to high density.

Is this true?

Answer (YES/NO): NO